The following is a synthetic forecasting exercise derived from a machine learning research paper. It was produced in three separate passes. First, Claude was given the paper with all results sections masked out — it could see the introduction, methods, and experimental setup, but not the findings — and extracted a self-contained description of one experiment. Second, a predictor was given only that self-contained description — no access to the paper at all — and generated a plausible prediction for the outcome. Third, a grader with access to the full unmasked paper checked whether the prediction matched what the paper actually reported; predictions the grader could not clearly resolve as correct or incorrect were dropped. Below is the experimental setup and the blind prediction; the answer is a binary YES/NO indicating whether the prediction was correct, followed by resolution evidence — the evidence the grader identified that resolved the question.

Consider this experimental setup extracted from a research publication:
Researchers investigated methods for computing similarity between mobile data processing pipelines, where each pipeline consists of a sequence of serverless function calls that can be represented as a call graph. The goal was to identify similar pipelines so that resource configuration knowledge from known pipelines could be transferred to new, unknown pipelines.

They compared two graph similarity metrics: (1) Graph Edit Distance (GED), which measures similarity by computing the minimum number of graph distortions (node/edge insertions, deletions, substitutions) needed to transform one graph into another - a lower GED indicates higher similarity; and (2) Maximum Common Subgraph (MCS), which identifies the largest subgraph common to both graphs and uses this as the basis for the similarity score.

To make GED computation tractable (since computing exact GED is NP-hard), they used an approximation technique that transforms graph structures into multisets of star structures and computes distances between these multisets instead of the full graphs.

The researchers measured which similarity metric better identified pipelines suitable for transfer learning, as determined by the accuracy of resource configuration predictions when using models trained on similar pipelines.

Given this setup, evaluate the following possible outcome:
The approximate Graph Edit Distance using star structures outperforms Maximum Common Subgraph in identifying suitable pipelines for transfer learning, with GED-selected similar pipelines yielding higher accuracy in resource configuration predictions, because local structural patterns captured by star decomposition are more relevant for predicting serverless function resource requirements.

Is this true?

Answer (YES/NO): NO